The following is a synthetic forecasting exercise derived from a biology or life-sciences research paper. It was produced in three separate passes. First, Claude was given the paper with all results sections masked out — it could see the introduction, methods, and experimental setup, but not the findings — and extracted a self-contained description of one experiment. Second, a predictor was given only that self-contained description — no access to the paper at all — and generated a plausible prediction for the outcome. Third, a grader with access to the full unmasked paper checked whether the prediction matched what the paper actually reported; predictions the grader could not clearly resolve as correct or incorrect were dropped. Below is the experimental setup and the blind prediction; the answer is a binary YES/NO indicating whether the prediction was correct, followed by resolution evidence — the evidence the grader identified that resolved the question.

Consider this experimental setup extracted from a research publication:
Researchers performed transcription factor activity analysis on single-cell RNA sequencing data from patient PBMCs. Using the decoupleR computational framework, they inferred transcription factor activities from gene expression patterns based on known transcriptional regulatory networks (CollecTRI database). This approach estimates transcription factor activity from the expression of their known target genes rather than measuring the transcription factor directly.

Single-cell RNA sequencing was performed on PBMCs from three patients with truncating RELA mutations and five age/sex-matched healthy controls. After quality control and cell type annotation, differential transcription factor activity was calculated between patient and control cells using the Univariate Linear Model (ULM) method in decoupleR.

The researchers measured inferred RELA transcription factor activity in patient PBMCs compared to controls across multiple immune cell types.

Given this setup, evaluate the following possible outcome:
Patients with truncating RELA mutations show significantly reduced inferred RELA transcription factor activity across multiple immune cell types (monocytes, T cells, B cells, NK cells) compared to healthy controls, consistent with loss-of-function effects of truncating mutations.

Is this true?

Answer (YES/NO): NO